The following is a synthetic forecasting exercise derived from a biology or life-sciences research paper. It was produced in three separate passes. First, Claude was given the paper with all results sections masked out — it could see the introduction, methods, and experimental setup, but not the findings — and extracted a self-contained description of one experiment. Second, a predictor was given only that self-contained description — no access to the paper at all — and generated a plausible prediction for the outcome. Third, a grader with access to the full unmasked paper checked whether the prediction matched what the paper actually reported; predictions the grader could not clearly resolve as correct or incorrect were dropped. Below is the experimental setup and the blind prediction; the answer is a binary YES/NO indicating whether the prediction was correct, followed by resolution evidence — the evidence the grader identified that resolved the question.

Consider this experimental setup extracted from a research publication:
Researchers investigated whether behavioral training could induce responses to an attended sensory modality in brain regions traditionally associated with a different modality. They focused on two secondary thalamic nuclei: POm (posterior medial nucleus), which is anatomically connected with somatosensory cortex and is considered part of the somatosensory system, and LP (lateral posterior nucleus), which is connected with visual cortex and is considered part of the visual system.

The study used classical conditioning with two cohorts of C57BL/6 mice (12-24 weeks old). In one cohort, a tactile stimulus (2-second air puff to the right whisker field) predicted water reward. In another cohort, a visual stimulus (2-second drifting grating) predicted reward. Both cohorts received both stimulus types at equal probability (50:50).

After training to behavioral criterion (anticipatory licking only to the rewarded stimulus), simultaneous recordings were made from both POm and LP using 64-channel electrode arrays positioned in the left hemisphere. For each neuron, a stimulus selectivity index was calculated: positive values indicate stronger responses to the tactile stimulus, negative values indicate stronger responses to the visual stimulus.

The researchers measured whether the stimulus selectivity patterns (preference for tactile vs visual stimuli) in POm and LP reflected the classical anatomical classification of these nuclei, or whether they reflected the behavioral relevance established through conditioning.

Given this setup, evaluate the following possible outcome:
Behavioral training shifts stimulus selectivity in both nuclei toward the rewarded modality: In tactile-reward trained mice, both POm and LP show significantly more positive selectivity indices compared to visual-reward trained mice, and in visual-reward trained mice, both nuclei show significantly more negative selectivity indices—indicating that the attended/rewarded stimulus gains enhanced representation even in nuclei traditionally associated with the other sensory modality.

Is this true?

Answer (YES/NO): NO